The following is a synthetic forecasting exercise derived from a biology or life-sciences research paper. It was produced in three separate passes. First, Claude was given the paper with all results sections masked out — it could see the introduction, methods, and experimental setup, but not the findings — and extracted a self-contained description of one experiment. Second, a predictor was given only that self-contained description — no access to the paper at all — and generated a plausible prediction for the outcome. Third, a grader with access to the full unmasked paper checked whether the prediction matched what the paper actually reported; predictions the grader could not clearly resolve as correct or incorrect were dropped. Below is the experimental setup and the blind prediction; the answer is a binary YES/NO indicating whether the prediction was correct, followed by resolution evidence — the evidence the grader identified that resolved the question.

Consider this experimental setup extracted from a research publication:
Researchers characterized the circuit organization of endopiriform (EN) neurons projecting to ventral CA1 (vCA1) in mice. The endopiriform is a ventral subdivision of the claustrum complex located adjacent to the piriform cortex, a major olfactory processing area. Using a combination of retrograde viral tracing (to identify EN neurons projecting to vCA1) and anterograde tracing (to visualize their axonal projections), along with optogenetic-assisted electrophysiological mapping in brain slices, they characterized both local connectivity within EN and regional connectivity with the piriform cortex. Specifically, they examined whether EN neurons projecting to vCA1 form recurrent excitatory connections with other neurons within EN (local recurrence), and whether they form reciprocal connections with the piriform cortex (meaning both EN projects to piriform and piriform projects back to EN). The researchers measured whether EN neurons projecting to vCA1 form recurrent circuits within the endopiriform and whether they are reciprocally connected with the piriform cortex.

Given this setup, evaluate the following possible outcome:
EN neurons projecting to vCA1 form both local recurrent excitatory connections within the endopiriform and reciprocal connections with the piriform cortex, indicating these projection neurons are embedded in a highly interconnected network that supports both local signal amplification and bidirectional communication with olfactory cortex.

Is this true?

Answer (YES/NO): YES